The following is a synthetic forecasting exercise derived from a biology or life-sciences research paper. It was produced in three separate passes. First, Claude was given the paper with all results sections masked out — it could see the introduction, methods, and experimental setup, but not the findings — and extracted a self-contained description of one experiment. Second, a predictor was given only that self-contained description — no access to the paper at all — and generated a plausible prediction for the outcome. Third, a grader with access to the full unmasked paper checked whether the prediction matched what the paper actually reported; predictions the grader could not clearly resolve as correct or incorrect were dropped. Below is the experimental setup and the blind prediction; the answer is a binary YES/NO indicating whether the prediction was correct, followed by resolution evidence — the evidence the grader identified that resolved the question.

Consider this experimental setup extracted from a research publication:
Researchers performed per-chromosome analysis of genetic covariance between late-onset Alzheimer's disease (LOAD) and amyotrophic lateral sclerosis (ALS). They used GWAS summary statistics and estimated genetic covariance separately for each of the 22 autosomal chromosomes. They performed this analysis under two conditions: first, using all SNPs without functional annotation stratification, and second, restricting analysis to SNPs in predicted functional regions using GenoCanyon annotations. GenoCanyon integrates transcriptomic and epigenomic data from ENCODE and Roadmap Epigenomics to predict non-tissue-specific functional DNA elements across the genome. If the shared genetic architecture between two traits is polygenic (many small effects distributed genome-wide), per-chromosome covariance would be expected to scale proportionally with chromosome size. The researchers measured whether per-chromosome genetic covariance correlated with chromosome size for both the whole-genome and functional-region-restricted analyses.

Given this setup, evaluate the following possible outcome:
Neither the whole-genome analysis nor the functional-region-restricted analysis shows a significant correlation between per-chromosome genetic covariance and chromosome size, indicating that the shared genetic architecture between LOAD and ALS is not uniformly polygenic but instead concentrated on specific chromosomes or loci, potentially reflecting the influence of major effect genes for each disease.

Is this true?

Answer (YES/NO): NO